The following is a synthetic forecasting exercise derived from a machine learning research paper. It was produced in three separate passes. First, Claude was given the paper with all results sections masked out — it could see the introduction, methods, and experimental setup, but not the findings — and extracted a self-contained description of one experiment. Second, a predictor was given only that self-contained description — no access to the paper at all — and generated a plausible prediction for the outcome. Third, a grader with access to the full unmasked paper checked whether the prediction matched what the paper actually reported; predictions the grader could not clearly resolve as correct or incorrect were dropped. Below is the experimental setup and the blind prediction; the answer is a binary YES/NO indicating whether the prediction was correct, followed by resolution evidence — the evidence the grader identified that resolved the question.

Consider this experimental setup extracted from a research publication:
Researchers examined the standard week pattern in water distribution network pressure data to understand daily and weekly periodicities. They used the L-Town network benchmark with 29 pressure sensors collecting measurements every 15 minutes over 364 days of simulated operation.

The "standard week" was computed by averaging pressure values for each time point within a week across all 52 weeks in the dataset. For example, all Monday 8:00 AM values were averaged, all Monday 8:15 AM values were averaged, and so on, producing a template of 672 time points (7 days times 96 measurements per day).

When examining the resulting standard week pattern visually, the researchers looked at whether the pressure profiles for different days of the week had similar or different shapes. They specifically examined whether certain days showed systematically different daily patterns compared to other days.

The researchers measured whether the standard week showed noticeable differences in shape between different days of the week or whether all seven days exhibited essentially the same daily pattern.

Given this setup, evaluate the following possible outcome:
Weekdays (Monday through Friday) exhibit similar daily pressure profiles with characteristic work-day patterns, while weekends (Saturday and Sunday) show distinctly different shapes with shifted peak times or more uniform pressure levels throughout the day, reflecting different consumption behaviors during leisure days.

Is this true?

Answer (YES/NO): YES